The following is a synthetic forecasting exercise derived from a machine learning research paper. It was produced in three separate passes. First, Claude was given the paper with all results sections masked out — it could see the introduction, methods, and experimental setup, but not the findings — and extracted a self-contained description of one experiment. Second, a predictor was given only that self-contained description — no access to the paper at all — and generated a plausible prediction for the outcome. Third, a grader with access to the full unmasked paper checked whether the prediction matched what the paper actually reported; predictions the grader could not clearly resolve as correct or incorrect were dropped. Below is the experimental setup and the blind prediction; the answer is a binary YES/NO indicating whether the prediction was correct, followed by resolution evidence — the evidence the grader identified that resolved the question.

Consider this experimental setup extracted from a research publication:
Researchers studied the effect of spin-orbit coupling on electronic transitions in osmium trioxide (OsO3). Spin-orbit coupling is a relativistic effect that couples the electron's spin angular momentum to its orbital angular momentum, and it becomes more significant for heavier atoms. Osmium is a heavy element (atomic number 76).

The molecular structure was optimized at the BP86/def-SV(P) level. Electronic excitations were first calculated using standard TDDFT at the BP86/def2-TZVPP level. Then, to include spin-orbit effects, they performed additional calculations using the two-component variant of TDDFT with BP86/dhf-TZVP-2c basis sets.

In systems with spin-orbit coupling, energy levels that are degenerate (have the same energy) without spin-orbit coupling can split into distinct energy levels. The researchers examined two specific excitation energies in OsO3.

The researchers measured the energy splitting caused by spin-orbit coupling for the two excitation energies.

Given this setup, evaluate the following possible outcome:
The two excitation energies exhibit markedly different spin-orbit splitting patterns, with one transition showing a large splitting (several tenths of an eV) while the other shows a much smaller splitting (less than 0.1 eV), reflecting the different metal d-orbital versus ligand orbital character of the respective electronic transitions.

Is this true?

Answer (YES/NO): NO